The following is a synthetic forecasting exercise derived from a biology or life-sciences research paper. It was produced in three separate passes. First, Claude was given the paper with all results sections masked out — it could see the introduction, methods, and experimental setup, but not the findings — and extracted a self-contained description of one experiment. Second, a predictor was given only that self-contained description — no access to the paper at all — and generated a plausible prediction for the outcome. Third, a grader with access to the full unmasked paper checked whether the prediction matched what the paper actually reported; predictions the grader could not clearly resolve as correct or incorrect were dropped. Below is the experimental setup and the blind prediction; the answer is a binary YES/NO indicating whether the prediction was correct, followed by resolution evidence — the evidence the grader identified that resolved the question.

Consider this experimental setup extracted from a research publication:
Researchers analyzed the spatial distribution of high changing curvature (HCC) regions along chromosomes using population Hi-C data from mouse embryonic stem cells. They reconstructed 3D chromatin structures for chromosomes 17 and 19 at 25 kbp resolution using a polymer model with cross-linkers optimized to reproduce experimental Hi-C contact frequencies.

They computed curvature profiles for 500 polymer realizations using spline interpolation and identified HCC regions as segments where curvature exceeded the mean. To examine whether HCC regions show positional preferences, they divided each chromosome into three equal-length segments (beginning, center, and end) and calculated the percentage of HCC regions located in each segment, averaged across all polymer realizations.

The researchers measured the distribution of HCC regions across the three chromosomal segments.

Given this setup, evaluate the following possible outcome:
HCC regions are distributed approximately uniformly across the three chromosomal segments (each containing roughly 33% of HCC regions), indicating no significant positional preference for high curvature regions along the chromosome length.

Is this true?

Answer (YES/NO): YES